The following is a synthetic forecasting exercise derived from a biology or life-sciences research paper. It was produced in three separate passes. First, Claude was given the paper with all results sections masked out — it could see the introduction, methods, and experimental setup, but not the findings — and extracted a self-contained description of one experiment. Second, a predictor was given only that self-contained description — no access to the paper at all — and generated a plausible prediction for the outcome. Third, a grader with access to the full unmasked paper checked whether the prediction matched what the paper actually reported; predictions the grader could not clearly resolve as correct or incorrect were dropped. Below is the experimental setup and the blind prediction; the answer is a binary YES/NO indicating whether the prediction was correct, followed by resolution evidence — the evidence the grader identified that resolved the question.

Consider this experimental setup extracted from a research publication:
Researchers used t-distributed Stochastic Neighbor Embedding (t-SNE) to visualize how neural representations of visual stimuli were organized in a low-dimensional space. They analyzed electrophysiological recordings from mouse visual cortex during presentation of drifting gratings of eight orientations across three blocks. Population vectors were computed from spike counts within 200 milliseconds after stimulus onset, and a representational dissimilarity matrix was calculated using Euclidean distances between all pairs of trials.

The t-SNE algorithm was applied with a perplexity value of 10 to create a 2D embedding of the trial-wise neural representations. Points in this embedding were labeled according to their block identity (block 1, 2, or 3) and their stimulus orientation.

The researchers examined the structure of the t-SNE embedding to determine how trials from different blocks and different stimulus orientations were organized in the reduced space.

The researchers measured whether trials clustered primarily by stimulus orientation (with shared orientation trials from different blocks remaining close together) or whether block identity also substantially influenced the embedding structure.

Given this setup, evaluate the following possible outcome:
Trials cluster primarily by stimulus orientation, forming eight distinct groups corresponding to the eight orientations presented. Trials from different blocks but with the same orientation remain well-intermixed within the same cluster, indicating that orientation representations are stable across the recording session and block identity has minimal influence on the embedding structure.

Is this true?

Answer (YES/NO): NO